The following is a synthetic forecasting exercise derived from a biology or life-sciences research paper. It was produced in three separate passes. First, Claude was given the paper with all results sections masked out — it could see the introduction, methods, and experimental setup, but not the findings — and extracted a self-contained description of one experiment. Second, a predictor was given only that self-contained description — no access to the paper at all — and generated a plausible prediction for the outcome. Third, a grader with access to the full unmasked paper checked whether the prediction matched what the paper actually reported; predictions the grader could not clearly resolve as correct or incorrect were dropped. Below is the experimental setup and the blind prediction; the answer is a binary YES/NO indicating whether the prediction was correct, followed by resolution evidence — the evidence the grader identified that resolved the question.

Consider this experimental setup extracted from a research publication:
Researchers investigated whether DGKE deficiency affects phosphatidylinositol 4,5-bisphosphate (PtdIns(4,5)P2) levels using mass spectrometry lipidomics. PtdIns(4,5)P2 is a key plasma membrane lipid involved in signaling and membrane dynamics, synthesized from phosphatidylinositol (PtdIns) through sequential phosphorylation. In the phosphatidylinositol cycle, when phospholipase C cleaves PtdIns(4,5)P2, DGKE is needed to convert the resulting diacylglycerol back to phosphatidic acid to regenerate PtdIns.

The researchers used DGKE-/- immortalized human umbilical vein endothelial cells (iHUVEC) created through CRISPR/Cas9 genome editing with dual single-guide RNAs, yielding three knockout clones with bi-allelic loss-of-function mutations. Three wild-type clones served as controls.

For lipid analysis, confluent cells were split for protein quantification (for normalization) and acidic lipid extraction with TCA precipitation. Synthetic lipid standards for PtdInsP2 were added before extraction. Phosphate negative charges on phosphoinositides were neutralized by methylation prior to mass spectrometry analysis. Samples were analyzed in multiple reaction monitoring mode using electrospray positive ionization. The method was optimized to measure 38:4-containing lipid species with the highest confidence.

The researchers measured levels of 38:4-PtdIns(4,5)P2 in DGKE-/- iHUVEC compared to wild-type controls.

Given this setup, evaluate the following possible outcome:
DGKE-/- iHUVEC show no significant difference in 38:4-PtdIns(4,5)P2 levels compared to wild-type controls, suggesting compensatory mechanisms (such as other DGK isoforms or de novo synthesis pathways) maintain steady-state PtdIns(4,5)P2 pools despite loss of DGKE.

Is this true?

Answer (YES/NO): NO